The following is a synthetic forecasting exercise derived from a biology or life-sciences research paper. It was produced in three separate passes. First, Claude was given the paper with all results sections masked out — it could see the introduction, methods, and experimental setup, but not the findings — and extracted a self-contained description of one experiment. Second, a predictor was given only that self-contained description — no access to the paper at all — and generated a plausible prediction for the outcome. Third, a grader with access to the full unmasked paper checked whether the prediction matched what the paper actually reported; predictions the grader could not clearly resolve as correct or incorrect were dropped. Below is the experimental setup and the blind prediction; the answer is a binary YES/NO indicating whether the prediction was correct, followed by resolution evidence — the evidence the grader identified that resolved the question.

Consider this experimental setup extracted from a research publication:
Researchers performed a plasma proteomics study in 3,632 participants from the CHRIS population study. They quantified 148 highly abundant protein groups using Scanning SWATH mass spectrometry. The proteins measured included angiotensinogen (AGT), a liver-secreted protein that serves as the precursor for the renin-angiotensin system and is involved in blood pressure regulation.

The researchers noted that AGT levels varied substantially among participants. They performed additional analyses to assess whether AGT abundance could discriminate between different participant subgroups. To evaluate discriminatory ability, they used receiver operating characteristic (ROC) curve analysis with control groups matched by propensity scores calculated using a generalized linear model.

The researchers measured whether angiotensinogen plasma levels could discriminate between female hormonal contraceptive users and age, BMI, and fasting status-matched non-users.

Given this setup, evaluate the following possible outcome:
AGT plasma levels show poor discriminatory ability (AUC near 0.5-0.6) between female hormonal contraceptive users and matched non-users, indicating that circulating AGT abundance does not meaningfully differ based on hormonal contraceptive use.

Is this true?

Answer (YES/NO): NO